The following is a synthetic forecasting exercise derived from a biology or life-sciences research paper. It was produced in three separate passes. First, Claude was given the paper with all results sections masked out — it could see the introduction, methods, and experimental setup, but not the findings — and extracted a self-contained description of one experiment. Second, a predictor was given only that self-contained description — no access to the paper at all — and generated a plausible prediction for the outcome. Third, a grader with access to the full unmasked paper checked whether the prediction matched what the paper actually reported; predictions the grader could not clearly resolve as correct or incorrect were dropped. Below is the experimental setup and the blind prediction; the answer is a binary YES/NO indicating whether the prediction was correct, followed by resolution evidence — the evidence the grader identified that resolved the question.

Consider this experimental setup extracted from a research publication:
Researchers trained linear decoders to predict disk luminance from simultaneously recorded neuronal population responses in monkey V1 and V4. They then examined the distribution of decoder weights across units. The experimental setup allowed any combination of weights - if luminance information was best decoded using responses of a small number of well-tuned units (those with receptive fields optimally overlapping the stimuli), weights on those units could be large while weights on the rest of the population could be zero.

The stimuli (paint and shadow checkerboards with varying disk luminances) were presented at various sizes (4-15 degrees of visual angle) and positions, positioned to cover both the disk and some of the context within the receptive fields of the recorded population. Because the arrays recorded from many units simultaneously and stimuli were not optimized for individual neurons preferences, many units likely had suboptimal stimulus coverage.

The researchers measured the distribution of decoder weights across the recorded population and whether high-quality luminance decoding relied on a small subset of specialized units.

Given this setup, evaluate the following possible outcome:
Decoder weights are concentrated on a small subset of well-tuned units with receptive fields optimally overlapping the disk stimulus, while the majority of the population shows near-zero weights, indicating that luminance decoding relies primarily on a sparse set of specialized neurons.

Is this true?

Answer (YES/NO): NO